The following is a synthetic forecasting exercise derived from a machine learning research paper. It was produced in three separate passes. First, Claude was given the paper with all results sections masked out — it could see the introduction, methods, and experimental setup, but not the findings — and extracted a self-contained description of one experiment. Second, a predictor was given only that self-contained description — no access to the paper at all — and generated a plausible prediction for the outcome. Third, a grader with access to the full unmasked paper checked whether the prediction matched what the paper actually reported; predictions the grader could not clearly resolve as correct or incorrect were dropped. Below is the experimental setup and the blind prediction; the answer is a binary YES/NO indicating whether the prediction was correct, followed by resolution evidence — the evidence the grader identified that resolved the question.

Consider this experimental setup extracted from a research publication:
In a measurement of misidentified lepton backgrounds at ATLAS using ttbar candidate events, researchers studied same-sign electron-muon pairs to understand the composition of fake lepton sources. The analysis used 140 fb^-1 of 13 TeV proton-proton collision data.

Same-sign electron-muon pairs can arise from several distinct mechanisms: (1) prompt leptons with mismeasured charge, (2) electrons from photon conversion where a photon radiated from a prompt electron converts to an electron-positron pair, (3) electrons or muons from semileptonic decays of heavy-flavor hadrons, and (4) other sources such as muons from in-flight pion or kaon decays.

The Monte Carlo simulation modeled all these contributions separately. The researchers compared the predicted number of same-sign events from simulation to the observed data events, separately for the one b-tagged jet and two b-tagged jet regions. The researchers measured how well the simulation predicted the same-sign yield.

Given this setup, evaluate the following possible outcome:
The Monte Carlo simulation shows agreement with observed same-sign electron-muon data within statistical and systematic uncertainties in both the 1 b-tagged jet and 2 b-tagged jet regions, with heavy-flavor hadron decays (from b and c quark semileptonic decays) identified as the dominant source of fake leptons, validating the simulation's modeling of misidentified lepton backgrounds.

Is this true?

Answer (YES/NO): NO